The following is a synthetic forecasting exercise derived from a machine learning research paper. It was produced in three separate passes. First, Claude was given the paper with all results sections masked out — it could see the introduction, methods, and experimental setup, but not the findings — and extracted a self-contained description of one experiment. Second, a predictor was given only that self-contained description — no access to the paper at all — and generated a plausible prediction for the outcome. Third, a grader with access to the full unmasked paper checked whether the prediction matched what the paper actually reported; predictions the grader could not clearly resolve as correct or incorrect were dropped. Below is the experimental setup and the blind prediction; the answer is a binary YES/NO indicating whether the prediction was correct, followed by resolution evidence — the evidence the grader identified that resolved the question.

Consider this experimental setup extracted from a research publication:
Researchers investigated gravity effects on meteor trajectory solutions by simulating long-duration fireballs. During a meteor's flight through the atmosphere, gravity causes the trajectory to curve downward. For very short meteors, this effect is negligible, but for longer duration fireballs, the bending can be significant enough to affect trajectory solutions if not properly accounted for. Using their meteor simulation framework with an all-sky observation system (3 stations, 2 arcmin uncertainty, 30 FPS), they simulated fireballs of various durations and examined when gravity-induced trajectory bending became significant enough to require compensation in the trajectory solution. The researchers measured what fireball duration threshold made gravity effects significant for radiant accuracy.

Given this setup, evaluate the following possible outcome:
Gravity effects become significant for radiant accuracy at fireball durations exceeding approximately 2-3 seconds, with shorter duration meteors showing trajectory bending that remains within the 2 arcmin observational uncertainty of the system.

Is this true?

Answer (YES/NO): NO